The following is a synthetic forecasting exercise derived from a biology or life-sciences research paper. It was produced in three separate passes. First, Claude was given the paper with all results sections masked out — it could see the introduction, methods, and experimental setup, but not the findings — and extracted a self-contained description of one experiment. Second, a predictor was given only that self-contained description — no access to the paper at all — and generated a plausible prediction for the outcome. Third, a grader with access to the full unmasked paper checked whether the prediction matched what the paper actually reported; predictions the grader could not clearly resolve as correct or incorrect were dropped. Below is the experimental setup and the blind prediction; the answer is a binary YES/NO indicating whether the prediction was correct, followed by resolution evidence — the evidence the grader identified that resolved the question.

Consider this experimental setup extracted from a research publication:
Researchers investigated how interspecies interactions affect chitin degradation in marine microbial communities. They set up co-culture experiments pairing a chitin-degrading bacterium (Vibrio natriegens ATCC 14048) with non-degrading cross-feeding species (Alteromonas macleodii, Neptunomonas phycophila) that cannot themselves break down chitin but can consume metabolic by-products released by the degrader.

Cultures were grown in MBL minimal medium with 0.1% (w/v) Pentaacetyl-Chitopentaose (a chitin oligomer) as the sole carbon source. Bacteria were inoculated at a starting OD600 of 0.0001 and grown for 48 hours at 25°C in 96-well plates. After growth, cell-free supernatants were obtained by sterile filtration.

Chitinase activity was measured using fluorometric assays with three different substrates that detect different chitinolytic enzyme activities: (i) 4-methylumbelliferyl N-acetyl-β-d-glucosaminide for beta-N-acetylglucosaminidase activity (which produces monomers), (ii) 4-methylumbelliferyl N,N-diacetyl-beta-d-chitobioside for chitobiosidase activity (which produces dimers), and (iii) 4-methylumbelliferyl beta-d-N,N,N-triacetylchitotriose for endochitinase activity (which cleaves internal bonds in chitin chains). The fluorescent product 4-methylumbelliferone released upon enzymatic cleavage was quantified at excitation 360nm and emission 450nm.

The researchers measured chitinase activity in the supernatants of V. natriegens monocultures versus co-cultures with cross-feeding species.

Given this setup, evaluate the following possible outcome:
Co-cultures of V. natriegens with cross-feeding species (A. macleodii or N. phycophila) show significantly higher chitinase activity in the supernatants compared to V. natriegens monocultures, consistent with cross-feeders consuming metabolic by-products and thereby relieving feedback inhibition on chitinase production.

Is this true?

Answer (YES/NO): NO